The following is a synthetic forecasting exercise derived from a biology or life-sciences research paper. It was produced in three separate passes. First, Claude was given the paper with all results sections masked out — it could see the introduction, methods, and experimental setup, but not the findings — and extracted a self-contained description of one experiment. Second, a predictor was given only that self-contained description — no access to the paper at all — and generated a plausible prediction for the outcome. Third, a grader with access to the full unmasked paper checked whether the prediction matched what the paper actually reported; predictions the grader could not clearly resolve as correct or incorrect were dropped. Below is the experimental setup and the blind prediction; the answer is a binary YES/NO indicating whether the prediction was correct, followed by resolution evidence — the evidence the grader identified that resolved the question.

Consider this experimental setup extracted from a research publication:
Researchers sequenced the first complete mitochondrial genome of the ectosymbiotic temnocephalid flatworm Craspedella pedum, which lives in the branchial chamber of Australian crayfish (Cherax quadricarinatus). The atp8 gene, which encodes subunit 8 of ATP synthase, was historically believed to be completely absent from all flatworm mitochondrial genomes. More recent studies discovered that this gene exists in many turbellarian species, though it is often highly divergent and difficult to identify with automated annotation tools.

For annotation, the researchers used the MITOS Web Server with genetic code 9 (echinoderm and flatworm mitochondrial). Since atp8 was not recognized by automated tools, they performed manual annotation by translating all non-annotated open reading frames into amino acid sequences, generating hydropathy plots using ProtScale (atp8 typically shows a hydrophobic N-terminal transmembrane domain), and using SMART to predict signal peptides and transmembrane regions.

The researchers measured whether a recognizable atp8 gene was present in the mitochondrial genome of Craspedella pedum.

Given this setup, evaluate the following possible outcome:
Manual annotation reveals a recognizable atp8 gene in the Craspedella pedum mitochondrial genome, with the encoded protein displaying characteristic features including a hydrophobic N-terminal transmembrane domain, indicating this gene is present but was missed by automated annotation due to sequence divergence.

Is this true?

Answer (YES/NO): NO